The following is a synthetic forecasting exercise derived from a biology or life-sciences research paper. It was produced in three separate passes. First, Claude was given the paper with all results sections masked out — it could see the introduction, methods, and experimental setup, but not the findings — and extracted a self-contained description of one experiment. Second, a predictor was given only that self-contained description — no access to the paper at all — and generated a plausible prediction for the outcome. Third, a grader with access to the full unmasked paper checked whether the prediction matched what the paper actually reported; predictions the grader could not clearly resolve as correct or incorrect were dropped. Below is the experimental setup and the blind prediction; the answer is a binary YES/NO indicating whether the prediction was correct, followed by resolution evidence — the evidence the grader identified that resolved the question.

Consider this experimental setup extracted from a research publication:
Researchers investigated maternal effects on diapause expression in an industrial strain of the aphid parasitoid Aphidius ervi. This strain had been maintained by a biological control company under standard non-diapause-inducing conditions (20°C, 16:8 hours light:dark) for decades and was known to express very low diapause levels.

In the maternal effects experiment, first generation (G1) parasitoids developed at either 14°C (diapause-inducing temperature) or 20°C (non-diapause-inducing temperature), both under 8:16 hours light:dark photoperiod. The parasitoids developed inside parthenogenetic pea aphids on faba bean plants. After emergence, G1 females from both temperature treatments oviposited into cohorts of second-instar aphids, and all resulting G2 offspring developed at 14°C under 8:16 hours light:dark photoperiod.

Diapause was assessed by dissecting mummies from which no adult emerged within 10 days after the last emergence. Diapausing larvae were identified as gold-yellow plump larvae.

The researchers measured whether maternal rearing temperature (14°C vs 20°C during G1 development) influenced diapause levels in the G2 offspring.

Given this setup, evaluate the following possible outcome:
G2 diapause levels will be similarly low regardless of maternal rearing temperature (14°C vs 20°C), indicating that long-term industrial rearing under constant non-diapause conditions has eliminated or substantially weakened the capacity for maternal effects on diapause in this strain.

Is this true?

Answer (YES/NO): YES